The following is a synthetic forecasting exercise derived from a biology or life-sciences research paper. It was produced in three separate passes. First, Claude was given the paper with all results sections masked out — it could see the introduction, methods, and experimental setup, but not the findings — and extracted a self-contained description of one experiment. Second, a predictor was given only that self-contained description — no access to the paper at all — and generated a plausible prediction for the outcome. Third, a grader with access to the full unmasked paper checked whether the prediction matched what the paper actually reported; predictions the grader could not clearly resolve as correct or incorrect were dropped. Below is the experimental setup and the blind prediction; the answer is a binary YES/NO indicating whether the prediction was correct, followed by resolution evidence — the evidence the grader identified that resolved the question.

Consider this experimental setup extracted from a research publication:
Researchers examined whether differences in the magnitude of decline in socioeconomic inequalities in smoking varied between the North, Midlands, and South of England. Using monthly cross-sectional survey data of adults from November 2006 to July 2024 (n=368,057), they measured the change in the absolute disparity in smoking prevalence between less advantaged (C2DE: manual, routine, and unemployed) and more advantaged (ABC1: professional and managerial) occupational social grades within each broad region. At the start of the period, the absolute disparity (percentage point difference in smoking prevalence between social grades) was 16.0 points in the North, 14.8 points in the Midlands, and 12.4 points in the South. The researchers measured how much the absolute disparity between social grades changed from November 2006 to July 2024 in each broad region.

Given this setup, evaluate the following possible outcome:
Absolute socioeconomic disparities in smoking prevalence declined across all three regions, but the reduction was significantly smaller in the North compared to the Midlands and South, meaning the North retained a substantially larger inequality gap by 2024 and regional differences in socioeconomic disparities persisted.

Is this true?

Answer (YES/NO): NO